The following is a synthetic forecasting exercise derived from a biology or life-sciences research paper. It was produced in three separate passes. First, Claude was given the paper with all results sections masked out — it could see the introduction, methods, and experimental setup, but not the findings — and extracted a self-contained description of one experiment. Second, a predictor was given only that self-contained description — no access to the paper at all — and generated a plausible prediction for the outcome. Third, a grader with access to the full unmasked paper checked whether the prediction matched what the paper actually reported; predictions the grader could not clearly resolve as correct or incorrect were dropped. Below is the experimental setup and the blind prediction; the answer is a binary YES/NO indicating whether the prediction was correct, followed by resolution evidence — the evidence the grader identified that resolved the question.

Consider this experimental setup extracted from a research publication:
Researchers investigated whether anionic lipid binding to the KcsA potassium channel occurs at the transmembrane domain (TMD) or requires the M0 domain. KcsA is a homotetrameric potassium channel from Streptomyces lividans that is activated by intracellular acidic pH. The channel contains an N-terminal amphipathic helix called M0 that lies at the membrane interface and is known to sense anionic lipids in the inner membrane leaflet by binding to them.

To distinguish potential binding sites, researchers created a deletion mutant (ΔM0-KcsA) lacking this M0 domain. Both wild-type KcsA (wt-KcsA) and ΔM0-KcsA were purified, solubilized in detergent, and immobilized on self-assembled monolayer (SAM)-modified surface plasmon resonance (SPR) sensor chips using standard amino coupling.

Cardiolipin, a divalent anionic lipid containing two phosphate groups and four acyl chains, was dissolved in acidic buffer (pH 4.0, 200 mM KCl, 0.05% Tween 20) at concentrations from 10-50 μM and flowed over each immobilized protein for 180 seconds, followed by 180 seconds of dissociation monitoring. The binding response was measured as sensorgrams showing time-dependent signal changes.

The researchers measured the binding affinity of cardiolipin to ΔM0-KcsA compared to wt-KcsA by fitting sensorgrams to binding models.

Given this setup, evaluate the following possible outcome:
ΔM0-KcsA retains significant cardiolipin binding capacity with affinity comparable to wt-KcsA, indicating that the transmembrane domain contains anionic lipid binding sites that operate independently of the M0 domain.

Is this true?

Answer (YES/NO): YES